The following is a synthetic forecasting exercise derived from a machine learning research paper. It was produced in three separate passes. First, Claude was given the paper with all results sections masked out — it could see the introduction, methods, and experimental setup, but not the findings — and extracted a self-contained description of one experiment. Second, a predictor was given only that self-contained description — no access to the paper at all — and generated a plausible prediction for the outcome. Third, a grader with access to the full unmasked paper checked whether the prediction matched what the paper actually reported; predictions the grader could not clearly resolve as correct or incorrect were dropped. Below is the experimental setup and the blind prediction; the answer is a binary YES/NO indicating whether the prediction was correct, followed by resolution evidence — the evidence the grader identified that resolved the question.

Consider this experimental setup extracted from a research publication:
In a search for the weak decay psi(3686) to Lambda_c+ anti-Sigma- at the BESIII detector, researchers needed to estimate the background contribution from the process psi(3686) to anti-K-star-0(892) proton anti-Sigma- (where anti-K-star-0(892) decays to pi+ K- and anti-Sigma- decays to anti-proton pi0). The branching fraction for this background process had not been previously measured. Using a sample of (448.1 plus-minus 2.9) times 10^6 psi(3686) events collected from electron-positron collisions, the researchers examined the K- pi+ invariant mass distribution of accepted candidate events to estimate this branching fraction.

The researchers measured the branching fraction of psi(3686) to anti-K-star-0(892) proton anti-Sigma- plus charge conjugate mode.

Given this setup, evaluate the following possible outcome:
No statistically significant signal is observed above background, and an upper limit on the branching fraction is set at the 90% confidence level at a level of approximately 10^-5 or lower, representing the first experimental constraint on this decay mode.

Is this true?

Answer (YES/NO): NO